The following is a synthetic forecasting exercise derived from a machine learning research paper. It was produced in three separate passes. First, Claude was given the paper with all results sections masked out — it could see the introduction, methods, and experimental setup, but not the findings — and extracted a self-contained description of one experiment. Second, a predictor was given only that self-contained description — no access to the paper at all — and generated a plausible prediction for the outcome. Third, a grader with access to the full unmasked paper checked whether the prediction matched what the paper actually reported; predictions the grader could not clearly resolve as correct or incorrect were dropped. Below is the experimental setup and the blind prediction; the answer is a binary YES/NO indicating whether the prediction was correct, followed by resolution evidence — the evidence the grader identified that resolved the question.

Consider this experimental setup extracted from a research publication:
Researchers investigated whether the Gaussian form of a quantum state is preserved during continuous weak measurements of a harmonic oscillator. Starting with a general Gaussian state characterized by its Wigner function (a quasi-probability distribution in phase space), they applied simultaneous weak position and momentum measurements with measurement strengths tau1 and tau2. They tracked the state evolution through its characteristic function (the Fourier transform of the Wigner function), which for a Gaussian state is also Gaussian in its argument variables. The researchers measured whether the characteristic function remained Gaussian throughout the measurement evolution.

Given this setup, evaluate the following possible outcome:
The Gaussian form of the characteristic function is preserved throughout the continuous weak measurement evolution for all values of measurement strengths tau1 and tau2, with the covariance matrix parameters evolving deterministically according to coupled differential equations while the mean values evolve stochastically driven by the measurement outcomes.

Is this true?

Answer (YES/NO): YES